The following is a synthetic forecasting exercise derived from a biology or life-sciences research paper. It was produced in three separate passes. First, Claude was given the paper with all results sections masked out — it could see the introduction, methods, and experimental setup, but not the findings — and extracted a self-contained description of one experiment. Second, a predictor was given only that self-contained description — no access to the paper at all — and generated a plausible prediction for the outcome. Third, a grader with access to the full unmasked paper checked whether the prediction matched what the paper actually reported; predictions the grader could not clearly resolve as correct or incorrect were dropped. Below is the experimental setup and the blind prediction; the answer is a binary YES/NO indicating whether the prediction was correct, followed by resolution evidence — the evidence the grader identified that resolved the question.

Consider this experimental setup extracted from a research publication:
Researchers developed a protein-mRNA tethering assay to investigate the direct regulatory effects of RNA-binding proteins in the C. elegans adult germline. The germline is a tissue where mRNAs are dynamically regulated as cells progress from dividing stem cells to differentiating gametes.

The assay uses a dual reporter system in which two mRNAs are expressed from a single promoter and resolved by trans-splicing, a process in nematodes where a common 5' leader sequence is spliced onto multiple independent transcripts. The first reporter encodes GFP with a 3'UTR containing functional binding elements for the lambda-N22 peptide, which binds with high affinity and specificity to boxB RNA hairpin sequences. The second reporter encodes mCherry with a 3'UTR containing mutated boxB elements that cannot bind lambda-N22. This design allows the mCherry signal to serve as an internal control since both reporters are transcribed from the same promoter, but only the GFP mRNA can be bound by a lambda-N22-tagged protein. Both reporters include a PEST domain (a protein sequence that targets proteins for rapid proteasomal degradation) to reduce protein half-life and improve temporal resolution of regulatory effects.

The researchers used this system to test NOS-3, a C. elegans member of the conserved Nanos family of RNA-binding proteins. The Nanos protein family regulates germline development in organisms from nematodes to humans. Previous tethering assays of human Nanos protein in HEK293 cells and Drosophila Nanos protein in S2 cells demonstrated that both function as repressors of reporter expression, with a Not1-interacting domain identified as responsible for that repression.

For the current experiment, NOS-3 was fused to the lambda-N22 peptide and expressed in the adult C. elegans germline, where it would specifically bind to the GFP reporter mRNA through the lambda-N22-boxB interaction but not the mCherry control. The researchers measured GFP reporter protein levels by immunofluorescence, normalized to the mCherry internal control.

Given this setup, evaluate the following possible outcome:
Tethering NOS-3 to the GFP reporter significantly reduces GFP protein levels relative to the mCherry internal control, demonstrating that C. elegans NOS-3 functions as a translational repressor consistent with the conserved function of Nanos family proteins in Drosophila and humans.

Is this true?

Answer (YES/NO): NO